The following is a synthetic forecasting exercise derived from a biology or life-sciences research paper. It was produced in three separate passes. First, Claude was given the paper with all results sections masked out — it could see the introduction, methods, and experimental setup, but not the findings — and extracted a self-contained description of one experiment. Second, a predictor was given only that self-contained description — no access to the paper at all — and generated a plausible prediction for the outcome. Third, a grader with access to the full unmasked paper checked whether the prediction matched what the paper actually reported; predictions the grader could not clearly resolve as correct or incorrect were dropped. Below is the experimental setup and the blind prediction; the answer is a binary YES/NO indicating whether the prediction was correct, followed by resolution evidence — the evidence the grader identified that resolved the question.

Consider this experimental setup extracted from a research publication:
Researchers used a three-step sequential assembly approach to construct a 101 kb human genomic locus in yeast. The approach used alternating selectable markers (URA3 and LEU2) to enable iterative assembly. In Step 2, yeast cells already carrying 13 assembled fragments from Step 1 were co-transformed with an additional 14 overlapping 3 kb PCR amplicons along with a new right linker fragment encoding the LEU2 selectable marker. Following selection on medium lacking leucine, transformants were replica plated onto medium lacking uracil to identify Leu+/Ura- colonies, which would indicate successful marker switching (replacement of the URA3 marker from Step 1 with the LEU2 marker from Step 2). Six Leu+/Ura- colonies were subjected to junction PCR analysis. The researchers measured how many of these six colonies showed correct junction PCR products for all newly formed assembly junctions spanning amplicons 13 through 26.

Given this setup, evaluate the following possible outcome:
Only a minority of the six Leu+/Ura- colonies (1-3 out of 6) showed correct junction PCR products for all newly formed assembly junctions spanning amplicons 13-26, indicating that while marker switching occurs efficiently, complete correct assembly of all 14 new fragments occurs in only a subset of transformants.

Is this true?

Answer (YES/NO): YES